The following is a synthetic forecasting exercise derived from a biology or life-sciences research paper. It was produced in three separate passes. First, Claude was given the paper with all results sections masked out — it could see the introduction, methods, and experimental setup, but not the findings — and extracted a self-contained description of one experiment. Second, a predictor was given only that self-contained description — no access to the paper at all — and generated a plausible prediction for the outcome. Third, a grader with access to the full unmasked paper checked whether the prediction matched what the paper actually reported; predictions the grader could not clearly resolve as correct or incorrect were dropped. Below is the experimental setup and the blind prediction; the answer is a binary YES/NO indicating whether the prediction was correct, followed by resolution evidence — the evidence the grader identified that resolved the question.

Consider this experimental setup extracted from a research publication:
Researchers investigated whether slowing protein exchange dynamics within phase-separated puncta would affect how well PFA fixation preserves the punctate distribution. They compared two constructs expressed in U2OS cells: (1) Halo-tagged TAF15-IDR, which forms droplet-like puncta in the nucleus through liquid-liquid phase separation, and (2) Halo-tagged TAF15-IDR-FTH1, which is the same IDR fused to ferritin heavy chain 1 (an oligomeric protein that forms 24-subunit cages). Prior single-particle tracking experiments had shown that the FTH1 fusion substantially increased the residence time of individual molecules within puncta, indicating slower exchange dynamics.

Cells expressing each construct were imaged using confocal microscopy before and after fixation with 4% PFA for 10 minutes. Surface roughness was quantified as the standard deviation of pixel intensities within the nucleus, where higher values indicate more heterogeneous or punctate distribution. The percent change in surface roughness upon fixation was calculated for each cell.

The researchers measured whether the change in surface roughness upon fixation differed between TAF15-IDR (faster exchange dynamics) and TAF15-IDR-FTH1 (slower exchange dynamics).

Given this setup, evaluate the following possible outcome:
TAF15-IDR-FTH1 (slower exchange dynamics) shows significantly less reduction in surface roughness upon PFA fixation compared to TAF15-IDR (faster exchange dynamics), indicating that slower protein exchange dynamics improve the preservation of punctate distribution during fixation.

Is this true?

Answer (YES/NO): YES